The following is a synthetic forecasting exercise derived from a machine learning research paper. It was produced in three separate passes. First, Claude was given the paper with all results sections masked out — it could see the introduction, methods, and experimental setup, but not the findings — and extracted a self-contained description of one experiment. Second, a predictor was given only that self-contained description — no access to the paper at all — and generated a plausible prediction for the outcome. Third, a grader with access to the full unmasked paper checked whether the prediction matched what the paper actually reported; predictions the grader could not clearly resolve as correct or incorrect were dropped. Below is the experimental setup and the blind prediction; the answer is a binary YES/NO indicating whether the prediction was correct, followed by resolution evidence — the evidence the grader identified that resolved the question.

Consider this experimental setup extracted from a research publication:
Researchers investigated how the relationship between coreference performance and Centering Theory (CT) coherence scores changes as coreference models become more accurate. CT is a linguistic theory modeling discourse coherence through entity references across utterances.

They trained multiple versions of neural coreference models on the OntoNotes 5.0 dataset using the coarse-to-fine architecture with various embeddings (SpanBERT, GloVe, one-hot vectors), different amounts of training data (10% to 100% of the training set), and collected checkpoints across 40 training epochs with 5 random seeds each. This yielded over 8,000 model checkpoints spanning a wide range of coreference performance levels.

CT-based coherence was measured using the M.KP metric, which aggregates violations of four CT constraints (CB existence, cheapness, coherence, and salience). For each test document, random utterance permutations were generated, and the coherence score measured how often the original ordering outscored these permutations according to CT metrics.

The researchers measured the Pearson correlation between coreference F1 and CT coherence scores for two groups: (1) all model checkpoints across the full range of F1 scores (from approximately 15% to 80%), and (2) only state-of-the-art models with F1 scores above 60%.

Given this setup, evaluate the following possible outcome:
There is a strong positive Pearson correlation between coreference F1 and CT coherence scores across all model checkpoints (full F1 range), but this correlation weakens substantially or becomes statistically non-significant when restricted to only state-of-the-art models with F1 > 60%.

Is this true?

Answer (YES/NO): YES